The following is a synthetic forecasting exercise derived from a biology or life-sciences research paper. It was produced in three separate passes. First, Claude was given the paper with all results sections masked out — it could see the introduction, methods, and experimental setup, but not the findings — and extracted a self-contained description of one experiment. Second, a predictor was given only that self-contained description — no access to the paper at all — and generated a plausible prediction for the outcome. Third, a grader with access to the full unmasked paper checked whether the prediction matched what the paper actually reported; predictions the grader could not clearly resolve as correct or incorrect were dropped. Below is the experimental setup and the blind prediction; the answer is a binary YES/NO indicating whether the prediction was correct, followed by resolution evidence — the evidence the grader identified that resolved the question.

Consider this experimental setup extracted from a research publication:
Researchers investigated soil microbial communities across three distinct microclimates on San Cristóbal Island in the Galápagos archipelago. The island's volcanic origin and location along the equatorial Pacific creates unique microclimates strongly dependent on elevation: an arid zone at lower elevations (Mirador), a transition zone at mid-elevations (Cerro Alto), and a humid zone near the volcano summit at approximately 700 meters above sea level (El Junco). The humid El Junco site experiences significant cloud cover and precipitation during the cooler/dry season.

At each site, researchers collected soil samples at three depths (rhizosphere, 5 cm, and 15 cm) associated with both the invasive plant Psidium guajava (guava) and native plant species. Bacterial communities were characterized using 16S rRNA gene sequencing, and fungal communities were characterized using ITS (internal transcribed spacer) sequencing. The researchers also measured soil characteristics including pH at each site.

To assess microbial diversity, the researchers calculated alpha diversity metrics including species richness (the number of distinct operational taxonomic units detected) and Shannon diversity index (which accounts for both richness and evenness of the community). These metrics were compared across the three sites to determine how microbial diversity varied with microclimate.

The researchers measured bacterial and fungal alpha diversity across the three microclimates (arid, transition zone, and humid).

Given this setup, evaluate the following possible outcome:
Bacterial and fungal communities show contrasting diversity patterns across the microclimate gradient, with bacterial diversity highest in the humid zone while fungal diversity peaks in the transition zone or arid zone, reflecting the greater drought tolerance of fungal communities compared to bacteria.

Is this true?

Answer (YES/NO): NO